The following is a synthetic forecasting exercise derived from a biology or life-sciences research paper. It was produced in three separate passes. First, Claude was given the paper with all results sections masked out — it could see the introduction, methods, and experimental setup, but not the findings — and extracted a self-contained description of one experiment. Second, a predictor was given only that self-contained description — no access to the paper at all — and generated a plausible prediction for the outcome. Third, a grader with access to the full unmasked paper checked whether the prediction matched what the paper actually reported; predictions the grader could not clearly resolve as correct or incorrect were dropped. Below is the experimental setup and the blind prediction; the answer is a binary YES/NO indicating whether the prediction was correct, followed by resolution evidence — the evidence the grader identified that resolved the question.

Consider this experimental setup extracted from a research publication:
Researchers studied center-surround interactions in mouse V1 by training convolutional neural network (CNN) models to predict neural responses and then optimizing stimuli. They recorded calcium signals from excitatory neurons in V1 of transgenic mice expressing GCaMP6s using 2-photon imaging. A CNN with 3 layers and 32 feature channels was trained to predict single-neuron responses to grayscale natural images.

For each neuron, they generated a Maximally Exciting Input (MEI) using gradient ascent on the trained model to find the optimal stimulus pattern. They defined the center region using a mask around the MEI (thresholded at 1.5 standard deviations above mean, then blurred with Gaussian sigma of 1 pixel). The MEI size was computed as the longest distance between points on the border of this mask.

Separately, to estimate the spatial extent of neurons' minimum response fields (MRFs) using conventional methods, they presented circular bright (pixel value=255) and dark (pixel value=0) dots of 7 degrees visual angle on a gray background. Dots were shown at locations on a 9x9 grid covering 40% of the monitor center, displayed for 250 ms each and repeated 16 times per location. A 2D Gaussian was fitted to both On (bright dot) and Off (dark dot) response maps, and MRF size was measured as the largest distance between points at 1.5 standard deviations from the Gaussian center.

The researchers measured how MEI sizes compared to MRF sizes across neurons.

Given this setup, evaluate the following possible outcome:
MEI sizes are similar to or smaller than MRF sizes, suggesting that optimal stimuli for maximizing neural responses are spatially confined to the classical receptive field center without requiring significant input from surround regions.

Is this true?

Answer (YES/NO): NO